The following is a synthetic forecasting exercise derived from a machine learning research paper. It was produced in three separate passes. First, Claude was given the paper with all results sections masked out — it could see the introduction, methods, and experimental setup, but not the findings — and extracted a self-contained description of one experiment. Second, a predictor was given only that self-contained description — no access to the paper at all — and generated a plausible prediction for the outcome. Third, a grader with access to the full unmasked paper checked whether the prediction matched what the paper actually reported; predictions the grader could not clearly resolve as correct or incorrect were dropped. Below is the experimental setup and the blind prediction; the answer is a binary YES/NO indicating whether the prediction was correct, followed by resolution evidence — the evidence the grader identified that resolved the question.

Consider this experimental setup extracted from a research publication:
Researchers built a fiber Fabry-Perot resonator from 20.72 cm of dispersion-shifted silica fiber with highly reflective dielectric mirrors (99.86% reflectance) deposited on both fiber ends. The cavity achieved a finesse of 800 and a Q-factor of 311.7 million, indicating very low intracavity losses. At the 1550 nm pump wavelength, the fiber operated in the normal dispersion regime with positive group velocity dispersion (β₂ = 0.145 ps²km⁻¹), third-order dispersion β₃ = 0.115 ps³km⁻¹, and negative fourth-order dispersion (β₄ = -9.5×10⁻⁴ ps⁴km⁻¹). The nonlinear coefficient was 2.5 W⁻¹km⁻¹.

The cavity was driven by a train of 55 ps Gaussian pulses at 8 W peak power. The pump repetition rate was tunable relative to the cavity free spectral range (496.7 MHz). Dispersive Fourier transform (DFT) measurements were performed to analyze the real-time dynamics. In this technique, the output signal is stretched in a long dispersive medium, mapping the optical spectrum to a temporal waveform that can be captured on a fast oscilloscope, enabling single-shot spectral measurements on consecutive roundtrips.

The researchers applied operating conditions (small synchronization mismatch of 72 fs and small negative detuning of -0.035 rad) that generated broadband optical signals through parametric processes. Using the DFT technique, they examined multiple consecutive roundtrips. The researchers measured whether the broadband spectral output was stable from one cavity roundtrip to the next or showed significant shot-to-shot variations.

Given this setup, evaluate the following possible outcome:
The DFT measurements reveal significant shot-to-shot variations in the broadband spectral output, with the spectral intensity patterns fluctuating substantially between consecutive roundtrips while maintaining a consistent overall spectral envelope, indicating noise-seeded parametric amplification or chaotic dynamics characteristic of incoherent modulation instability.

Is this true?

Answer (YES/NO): NO